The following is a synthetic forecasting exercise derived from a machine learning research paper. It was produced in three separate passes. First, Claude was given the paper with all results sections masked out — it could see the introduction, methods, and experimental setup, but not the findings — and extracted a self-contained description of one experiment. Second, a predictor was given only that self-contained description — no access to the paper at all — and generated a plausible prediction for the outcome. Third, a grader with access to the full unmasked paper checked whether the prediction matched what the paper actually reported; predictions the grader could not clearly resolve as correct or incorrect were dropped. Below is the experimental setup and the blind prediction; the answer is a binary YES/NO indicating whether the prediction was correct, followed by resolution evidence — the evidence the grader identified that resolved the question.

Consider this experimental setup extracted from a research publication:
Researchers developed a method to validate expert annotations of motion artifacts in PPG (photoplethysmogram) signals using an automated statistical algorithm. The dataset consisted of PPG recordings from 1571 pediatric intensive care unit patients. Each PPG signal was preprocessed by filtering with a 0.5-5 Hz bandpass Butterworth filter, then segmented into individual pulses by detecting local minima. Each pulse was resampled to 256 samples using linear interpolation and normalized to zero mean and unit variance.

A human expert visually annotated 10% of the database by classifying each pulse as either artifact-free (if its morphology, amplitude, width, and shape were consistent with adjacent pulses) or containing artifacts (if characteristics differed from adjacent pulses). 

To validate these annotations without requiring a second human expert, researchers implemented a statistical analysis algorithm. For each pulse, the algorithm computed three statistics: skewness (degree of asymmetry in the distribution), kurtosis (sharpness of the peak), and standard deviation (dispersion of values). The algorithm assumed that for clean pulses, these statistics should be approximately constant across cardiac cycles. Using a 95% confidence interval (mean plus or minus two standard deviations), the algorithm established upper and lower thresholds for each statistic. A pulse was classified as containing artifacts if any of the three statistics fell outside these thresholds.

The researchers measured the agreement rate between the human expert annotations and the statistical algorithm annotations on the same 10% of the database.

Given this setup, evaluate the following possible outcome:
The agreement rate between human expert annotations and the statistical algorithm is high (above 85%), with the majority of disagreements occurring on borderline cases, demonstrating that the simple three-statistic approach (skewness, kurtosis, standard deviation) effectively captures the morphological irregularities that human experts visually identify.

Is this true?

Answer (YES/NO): NO